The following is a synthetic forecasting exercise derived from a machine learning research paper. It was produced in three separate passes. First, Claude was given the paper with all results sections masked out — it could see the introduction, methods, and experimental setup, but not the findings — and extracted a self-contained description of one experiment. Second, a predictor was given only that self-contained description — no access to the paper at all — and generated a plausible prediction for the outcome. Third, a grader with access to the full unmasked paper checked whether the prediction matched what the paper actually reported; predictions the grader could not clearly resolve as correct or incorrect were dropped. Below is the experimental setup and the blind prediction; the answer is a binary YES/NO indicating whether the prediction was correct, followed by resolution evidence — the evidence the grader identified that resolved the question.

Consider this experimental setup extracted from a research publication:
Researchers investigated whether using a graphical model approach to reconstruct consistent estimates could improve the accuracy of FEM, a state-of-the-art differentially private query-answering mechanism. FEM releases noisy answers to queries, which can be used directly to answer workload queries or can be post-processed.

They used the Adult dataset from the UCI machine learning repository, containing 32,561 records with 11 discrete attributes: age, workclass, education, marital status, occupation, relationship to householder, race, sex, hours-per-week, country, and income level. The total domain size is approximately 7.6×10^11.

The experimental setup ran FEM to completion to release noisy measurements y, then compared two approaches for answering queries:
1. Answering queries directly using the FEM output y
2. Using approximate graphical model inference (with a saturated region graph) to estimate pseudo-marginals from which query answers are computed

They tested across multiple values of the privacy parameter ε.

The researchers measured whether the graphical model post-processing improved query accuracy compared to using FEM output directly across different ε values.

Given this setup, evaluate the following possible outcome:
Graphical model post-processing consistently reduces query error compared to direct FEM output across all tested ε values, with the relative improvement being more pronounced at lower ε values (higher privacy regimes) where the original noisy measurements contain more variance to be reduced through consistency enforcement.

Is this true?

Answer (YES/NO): NO